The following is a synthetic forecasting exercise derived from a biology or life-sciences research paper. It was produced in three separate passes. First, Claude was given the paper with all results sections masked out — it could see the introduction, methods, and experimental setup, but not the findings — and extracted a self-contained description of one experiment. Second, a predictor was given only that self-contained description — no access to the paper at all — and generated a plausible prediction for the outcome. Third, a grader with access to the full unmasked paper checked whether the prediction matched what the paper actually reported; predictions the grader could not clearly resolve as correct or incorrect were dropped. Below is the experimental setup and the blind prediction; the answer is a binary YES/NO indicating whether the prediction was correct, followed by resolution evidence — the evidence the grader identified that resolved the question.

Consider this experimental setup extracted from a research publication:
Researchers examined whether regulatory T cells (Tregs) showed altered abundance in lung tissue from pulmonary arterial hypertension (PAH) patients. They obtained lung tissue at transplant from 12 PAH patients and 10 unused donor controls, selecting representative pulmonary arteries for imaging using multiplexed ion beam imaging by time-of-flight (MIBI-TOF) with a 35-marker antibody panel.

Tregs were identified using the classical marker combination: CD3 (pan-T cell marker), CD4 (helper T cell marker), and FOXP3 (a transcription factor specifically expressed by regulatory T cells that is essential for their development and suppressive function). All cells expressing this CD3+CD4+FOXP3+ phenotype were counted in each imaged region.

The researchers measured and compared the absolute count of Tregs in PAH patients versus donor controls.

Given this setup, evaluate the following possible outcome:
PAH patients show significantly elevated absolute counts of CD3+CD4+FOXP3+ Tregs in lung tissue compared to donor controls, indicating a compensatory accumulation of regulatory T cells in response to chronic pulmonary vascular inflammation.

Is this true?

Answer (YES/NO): NO